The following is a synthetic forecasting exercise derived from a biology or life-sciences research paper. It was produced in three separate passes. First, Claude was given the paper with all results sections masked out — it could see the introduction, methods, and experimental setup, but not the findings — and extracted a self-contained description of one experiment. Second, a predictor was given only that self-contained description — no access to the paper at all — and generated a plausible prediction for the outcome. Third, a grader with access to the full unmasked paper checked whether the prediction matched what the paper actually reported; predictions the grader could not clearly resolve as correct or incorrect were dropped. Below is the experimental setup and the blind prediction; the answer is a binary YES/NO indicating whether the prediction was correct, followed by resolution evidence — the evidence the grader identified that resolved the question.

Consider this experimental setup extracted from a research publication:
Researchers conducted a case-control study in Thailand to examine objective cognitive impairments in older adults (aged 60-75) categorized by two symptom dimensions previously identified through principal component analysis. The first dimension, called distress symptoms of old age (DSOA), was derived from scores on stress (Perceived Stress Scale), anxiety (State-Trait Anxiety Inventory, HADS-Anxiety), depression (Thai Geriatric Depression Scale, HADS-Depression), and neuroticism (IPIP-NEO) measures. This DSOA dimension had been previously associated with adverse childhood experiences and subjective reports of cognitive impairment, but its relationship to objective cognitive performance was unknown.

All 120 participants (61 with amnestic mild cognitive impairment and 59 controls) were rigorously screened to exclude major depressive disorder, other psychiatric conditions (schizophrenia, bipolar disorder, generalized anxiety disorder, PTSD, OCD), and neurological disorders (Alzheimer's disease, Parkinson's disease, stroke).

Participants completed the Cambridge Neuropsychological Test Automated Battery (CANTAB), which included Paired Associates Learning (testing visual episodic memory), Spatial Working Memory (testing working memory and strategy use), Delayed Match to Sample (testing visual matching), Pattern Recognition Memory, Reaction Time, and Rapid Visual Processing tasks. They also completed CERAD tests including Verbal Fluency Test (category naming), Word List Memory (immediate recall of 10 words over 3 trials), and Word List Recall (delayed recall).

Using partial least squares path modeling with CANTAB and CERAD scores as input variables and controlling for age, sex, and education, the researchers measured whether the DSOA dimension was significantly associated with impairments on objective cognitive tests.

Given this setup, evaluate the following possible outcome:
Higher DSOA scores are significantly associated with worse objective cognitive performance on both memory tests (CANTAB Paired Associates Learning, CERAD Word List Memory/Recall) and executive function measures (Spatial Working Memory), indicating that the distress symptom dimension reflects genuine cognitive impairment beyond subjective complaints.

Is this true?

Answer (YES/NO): NO